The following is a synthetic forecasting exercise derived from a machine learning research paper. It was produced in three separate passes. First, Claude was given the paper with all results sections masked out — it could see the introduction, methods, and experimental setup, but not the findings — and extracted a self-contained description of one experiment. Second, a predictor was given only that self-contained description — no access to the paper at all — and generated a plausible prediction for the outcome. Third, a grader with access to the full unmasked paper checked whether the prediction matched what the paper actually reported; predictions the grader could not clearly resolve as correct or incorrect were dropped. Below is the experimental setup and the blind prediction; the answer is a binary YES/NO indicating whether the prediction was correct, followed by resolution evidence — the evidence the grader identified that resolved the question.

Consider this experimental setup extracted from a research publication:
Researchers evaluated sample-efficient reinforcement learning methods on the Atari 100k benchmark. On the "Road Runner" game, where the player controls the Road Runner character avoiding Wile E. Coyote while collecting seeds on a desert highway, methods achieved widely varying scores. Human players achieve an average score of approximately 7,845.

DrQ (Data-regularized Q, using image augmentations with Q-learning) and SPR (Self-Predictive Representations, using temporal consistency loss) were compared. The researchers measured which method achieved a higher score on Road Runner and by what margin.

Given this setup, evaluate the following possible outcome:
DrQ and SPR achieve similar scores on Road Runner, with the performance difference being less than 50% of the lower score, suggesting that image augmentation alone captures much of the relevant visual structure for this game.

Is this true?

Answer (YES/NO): NO